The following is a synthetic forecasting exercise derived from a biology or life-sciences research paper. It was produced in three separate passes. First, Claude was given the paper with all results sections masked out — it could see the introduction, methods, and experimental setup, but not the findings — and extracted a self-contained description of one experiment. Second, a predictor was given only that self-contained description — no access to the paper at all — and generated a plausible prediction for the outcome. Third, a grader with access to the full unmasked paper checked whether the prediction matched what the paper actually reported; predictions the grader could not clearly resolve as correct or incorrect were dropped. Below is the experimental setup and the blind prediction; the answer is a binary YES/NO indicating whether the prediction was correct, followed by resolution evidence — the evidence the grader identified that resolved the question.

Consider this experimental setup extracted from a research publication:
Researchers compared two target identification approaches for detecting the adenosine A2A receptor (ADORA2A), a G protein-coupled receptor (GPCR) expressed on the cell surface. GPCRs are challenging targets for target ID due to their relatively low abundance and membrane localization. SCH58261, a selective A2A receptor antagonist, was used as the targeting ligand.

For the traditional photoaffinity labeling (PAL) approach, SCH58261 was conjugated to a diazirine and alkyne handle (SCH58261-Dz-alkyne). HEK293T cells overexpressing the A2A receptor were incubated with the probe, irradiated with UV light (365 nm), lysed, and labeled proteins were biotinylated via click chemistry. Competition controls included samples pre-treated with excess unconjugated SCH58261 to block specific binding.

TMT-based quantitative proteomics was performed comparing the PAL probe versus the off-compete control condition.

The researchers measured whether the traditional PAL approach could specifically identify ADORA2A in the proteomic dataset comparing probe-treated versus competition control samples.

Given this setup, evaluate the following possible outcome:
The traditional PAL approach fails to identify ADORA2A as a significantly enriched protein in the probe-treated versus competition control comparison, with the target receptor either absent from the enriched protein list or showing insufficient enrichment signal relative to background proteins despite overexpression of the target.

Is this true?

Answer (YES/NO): YES